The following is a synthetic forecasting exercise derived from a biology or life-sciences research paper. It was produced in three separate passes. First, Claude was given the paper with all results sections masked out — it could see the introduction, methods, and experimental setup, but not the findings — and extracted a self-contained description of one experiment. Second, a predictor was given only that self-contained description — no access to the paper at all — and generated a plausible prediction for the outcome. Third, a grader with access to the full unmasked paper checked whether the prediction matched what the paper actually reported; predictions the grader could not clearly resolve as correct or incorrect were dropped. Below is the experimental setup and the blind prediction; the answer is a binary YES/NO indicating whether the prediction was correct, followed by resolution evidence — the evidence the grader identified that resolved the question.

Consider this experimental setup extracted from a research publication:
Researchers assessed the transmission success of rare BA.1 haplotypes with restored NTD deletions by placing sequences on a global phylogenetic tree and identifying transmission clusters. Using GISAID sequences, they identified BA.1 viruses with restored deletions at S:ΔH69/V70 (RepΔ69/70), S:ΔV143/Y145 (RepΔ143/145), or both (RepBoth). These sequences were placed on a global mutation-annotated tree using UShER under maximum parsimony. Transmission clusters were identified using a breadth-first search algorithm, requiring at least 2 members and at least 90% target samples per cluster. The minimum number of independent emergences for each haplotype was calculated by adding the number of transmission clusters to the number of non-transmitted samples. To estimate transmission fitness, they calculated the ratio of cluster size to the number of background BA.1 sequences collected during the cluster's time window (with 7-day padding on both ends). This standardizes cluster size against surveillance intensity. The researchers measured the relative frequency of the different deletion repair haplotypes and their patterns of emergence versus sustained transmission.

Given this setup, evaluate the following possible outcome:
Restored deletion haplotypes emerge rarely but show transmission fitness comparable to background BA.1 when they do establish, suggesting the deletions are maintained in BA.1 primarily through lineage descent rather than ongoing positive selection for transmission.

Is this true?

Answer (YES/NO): NO